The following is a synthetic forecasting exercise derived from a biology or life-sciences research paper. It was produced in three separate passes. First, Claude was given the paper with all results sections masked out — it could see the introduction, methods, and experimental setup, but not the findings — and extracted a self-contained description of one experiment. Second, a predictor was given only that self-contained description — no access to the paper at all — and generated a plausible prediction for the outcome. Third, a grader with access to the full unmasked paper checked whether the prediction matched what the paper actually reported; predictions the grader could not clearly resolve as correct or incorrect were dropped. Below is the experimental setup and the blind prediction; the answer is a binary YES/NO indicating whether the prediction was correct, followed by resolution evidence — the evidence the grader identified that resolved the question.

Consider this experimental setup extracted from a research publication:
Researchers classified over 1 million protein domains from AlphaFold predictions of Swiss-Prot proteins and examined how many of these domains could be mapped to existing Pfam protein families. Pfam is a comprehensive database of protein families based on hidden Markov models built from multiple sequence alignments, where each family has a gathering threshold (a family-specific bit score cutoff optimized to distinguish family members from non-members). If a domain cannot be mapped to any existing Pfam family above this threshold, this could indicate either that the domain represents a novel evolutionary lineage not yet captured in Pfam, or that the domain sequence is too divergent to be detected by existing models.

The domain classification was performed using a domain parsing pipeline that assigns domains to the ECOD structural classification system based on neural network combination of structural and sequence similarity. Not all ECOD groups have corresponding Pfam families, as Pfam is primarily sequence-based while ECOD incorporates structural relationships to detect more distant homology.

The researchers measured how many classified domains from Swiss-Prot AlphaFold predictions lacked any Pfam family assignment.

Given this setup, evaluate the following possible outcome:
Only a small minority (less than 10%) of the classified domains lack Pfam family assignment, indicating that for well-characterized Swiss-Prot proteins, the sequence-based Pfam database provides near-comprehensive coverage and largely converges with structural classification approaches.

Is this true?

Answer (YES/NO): NO